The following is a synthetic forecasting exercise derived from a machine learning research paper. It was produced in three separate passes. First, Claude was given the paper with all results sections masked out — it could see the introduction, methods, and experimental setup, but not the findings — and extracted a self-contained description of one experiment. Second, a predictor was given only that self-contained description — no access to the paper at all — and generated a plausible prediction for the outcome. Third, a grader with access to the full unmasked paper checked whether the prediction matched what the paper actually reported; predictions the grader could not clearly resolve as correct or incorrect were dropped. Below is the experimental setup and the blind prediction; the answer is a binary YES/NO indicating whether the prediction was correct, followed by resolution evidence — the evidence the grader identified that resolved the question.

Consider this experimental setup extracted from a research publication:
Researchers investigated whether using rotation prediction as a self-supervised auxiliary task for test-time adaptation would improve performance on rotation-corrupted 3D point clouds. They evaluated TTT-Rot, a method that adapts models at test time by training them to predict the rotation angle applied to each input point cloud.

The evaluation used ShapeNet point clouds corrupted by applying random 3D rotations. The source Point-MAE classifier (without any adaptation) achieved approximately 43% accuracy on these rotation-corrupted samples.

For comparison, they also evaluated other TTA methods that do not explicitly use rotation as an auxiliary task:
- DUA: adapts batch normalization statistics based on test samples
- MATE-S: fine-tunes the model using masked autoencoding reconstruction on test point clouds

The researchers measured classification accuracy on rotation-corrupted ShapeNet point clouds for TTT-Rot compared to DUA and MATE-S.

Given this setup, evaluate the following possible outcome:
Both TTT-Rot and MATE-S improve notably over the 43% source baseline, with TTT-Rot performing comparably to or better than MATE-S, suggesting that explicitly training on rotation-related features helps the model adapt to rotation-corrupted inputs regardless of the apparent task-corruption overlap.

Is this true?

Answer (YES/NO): NO